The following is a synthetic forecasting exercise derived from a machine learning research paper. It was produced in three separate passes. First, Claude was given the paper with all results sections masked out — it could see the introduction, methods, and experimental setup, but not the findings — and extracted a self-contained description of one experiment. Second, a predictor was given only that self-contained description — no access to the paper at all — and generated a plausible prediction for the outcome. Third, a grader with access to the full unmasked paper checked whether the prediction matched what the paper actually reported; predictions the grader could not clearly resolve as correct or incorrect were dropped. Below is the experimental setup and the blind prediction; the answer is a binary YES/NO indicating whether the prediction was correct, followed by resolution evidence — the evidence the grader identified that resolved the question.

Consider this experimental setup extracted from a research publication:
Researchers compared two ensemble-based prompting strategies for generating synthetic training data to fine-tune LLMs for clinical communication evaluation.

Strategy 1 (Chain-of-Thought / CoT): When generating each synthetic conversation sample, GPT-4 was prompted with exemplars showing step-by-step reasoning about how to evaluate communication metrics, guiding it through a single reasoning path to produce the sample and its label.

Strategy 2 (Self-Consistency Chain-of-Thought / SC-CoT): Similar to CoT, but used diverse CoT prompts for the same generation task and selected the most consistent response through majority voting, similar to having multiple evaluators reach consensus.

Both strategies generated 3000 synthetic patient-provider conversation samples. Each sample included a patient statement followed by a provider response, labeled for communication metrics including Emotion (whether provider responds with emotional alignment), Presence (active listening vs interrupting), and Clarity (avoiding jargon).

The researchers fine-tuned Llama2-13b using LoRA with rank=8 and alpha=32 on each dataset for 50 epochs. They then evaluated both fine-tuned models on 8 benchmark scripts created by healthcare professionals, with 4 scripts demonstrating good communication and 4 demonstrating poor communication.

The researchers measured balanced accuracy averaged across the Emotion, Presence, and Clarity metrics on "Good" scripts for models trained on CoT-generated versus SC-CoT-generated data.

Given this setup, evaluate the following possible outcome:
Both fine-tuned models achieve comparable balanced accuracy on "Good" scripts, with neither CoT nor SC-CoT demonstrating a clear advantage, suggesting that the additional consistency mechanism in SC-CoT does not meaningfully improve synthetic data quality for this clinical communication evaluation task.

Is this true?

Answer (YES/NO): NO